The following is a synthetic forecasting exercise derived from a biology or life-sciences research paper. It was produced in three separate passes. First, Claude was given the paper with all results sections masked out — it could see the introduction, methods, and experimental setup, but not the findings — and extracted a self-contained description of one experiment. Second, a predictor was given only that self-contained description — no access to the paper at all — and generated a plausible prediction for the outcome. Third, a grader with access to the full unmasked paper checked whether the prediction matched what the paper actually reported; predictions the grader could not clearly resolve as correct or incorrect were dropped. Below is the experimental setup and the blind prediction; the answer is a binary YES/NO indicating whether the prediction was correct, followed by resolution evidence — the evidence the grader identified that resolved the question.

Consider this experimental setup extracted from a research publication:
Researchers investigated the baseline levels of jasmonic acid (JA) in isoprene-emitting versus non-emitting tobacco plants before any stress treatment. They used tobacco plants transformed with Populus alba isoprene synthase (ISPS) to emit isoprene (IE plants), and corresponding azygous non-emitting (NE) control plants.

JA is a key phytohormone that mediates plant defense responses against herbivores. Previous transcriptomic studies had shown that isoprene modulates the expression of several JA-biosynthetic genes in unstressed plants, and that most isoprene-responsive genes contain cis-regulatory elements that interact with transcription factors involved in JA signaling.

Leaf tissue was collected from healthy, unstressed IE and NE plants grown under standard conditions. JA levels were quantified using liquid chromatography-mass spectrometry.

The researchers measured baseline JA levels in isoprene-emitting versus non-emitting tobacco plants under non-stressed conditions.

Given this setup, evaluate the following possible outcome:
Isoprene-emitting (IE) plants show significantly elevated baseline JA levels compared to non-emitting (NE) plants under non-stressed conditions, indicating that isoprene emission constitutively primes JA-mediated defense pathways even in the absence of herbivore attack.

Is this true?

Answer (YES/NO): NO